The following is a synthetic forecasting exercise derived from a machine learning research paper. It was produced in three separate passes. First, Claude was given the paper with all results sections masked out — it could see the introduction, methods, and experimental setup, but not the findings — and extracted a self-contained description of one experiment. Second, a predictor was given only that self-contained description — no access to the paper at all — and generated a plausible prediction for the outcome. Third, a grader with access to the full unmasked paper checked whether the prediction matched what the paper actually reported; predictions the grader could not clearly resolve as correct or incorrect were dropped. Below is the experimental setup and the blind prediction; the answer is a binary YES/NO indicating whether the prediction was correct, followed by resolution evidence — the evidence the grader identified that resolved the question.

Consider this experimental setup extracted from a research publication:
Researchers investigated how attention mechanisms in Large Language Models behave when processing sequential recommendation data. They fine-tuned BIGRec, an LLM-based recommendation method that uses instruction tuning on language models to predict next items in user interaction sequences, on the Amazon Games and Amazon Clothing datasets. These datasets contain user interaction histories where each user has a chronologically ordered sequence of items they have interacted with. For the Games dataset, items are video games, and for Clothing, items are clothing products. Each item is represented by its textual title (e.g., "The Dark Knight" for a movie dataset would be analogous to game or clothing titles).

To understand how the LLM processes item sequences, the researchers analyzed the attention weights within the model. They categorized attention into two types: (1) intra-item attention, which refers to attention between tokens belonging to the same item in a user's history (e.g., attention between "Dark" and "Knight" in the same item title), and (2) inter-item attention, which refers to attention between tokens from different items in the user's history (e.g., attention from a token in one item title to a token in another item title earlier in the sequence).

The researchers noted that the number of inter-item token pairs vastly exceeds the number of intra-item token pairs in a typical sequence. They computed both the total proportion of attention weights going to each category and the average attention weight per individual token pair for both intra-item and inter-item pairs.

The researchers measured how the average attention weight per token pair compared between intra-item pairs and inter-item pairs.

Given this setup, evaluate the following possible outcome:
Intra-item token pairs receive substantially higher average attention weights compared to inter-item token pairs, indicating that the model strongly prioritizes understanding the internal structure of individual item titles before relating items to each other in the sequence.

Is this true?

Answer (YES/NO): NO